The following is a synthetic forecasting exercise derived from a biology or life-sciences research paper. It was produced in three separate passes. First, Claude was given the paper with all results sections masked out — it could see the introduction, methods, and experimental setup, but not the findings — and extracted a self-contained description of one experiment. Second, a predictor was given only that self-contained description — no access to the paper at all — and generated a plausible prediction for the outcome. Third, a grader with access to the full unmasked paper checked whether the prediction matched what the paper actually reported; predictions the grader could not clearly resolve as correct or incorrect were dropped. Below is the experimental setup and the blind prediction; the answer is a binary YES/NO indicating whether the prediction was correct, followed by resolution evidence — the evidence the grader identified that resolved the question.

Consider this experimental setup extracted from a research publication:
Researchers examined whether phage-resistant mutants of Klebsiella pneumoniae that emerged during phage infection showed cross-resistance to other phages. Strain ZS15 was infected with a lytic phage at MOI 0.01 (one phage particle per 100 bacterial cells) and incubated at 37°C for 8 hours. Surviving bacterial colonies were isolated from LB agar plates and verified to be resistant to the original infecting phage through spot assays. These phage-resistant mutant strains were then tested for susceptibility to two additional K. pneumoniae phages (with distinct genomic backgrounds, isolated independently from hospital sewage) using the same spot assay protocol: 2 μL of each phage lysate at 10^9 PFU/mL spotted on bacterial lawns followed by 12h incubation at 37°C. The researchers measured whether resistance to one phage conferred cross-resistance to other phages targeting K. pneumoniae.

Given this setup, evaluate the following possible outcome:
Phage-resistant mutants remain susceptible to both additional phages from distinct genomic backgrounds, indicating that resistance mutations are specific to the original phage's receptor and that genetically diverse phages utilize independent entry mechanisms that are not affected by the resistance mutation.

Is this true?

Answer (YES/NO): NO